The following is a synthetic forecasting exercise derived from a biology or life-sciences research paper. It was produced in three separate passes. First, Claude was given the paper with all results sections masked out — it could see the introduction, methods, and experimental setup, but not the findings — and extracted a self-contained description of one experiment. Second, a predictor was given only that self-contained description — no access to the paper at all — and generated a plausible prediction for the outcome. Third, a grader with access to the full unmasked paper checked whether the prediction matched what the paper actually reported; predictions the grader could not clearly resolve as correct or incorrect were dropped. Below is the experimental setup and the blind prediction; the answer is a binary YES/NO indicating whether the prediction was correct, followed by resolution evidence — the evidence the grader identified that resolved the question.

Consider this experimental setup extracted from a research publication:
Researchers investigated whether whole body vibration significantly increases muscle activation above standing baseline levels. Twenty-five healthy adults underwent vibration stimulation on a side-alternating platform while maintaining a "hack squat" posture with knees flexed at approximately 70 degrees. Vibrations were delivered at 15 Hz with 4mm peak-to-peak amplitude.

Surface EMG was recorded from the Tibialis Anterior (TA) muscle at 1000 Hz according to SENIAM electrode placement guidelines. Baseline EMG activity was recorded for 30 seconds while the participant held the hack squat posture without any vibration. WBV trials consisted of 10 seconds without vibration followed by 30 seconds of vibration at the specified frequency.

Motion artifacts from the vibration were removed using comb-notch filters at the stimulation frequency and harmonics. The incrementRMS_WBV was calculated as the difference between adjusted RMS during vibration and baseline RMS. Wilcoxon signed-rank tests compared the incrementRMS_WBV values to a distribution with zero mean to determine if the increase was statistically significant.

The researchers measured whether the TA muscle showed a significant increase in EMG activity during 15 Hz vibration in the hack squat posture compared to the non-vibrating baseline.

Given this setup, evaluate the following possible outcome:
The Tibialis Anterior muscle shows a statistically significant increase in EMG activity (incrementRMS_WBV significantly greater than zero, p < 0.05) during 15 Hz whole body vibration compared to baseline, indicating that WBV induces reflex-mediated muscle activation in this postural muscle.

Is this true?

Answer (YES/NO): YES